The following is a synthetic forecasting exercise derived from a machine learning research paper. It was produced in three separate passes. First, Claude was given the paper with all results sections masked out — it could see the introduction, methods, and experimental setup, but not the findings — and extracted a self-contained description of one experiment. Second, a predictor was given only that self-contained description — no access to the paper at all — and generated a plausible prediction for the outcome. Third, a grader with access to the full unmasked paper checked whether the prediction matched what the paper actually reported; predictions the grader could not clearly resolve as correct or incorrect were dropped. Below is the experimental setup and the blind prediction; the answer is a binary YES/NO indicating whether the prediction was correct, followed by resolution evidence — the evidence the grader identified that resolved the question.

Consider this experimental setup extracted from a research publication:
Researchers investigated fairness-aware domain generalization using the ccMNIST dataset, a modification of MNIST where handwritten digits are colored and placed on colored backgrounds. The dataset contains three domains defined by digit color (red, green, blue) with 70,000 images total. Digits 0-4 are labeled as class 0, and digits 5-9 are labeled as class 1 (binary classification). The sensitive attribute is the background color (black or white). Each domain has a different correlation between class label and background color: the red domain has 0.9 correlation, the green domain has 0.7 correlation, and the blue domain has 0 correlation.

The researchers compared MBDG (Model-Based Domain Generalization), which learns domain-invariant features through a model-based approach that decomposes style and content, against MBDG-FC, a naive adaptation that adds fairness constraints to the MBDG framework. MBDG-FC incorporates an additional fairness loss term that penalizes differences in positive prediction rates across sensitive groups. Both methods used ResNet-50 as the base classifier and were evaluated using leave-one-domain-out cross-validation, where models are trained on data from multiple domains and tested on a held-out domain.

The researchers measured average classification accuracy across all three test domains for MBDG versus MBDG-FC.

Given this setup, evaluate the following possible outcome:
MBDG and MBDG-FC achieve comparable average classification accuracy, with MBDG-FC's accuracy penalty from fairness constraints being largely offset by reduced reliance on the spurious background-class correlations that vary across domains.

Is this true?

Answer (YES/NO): NO